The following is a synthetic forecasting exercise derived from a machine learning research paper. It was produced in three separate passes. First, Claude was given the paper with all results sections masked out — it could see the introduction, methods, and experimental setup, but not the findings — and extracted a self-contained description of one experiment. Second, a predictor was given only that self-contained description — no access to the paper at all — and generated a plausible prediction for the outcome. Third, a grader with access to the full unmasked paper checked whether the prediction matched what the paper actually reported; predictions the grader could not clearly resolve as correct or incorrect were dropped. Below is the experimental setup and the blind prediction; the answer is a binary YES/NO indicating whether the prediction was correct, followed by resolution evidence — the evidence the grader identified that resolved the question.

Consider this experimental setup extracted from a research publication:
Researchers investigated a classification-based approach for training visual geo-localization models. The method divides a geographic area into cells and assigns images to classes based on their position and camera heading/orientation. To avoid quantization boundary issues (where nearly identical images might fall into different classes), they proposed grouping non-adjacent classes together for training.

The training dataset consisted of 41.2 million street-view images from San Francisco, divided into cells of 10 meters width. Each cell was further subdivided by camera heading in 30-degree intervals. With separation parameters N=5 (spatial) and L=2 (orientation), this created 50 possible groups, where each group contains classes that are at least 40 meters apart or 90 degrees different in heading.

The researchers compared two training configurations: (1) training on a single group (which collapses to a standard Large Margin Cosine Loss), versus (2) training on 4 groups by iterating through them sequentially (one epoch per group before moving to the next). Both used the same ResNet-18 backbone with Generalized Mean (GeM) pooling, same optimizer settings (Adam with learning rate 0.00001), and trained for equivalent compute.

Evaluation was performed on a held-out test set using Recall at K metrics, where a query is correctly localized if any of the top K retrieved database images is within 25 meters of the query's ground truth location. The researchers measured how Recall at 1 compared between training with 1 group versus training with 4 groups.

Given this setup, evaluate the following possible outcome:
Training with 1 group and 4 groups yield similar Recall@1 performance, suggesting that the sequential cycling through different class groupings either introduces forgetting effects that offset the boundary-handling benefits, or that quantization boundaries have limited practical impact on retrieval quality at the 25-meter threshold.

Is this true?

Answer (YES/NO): NO